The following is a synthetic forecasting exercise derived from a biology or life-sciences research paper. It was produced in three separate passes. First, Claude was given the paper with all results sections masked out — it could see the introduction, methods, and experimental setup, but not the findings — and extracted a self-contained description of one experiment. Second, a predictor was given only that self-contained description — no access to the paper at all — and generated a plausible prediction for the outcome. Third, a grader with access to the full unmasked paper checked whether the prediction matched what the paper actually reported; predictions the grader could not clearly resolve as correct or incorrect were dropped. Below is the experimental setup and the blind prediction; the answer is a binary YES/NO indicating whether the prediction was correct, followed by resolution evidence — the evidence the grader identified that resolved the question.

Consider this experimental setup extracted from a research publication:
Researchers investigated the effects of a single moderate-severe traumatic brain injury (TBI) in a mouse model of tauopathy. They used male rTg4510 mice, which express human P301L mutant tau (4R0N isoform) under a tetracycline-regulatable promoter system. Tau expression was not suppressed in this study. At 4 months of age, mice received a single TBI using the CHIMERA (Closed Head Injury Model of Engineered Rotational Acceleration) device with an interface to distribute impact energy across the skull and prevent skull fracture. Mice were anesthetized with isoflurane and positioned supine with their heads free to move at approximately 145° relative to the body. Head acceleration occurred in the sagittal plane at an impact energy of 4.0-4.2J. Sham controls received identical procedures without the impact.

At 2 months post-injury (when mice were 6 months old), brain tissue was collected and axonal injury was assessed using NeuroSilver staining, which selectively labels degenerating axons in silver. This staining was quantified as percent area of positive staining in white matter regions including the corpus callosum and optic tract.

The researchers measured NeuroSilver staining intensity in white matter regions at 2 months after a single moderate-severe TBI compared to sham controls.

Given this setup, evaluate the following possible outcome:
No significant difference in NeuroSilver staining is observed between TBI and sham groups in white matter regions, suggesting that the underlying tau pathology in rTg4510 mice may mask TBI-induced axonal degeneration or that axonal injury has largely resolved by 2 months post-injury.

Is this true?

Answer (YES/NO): NO